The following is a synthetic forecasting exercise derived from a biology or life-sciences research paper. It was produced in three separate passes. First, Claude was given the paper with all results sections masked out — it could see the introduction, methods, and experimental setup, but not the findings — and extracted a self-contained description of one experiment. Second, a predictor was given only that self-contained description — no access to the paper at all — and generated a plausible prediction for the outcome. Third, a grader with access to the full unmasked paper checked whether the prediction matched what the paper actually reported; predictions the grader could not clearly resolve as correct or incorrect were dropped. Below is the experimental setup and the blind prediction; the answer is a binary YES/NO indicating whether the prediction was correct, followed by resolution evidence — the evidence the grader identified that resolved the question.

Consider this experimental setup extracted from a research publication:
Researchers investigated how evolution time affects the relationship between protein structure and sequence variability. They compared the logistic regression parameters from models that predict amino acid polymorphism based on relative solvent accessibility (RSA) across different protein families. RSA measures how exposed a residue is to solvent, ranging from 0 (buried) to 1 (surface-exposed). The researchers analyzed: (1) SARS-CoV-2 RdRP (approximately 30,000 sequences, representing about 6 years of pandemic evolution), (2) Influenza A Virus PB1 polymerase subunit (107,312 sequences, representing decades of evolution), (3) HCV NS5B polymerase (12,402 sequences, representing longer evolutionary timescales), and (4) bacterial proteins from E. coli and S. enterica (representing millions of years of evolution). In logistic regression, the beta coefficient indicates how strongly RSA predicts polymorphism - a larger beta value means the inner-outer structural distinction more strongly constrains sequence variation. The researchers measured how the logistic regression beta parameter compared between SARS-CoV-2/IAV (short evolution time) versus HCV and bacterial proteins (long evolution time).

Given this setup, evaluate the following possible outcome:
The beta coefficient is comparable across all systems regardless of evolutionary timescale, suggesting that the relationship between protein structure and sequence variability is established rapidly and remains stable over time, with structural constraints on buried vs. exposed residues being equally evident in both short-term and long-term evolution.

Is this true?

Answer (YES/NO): NO